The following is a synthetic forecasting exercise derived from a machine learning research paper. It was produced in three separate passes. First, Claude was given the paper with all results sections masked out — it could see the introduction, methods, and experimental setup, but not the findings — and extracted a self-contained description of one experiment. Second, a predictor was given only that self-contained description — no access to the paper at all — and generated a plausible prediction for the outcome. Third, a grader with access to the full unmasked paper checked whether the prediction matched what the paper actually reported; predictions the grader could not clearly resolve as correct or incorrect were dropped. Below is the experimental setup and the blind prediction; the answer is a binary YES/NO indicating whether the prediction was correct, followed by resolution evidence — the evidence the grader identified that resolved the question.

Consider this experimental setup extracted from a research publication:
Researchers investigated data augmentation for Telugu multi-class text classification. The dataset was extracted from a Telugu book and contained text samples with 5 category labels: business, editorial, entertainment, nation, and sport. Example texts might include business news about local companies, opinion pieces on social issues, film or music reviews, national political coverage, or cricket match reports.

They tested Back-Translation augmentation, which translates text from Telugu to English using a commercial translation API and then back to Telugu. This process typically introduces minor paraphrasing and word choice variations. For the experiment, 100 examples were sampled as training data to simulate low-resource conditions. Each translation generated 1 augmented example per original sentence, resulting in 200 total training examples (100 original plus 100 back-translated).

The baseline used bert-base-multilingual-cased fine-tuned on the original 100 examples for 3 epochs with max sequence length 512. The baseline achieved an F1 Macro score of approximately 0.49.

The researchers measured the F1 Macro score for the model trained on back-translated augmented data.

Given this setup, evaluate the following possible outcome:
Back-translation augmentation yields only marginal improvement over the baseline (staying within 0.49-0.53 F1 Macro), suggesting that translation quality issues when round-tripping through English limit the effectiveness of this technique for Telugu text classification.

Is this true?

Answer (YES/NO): NO